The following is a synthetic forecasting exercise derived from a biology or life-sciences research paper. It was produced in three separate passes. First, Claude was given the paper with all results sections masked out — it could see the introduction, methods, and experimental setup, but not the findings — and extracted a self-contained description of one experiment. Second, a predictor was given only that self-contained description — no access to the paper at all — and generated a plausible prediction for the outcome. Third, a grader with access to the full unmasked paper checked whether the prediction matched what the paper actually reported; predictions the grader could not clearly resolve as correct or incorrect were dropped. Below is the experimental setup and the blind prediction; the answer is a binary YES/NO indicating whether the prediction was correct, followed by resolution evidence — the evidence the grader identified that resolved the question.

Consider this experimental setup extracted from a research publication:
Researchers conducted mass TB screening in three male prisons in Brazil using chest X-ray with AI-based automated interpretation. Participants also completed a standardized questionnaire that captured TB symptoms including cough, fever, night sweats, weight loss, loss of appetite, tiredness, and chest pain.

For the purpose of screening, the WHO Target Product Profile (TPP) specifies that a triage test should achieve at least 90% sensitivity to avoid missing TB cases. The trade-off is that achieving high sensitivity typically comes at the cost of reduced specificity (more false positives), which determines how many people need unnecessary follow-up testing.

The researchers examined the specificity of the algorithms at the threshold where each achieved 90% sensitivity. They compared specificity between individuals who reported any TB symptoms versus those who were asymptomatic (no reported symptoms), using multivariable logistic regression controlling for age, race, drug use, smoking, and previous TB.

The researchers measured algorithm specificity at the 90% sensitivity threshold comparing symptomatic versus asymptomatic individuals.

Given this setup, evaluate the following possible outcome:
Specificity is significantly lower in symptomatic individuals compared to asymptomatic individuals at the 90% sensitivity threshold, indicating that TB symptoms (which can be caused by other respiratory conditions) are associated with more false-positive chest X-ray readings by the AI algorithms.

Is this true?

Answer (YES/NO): NO